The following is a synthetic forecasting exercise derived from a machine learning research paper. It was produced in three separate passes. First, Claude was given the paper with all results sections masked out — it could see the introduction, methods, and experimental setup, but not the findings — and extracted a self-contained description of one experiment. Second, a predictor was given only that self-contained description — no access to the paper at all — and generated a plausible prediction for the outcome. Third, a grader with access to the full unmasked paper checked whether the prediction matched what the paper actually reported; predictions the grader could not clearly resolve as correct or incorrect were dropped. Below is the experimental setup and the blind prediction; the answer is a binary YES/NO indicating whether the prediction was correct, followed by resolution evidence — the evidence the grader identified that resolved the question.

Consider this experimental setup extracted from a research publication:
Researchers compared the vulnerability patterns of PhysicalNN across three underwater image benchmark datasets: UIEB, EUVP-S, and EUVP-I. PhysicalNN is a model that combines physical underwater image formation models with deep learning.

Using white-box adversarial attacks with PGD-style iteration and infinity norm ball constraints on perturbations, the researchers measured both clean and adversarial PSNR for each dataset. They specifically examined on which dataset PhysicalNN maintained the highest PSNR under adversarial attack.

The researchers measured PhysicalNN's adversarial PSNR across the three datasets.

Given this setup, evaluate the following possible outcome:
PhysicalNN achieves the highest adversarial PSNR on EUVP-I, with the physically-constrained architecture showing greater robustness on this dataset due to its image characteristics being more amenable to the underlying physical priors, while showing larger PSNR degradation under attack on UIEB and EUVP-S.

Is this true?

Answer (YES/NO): NO